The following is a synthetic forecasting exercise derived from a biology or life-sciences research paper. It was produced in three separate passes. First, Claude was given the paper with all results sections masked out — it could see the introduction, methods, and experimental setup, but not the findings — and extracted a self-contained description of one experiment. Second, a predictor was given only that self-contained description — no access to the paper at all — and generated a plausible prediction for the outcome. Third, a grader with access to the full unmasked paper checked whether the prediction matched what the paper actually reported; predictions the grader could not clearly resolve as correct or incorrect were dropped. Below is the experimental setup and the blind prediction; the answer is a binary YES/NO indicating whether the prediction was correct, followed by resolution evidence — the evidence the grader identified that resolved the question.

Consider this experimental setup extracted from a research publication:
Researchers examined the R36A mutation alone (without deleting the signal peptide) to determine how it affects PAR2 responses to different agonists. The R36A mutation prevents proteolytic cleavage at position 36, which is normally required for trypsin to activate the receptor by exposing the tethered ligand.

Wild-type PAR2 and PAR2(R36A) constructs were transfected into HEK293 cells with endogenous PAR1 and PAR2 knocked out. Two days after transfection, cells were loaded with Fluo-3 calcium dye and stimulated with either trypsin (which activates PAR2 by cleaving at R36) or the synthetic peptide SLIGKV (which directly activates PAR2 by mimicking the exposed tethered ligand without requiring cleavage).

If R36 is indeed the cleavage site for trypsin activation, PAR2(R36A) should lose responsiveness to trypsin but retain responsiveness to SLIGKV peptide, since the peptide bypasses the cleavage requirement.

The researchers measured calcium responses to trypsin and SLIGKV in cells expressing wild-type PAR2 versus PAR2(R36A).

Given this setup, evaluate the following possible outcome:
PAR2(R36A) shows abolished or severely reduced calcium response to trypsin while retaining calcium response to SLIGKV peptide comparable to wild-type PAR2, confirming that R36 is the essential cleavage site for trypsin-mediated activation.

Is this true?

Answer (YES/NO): YES